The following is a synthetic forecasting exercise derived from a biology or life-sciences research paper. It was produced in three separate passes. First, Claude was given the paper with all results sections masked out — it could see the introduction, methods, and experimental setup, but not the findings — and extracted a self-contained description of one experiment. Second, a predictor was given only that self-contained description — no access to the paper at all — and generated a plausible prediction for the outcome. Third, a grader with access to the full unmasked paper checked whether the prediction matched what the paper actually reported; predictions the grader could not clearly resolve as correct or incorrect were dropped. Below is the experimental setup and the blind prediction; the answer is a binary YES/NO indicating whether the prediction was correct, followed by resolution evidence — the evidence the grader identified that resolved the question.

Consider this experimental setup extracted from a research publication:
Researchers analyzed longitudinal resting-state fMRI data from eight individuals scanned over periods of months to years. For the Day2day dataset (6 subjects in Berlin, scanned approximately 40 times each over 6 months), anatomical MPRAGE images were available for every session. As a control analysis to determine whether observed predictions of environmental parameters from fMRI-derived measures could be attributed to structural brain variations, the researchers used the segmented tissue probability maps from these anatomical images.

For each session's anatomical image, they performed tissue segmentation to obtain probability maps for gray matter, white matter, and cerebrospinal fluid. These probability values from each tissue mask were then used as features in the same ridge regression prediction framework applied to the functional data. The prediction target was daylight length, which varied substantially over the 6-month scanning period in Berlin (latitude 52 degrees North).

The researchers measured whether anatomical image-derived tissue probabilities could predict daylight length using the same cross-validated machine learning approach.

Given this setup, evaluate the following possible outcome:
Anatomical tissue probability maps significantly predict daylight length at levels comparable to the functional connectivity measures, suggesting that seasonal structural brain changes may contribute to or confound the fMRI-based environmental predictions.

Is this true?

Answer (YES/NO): NO